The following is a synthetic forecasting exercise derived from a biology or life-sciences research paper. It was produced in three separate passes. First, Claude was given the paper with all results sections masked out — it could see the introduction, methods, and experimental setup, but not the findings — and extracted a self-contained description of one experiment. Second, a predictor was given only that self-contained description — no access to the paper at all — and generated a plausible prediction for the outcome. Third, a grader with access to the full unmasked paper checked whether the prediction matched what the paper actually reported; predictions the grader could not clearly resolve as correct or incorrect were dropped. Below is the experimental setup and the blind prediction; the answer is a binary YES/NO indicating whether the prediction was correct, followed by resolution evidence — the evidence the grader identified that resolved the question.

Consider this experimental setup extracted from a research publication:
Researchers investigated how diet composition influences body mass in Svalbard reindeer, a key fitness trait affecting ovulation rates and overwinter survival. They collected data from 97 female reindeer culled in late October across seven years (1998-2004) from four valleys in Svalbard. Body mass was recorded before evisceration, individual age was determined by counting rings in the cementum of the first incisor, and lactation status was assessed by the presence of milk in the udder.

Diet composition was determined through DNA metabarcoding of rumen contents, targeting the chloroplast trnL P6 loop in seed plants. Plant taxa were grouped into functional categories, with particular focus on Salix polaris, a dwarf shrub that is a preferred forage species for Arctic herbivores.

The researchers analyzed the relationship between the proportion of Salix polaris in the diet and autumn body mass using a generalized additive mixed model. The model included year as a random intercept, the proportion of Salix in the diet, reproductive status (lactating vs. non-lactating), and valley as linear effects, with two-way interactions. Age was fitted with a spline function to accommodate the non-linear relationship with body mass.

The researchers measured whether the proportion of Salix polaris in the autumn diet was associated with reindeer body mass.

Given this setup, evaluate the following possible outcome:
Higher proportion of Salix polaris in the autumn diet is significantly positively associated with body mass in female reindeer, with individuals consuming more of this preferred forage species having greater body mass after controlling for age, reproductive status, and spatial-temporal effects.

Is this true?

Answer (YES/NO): NO